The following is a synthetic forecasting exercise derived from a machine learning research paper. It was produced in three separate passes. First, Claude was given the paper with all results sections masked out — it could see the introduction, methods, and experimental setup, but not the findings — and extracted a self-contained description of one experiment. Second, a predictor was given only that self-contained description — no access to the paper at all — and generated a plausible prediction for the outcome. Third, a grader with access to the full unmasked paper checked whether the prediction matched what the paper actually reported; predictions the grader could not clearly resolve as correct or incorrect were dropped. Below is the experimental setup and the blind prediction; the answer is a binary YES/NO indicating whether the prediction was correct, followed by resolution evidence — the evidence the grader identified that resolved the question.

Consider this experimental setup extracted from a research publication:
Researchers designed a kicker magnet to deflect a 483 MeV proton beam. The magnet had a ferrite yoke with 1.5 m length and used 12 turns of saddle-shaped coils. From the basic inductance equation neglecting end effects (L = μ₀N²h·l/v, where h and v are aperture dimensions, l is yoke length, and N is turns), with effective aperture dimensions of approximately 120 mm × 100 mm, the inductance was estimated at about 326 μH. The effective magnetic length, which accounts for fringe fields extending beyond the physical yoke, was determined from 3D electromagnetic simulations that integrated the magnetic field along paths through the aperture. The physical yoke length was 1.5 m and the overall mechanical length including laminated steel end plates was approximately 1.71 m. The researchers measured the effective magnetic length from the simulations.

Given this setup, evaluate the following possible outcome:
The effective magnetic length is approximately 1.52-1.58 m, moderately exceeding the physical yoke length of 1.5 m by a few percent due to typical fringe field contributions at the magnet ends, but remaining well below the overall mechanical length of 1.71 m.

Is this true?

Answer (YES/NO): NO